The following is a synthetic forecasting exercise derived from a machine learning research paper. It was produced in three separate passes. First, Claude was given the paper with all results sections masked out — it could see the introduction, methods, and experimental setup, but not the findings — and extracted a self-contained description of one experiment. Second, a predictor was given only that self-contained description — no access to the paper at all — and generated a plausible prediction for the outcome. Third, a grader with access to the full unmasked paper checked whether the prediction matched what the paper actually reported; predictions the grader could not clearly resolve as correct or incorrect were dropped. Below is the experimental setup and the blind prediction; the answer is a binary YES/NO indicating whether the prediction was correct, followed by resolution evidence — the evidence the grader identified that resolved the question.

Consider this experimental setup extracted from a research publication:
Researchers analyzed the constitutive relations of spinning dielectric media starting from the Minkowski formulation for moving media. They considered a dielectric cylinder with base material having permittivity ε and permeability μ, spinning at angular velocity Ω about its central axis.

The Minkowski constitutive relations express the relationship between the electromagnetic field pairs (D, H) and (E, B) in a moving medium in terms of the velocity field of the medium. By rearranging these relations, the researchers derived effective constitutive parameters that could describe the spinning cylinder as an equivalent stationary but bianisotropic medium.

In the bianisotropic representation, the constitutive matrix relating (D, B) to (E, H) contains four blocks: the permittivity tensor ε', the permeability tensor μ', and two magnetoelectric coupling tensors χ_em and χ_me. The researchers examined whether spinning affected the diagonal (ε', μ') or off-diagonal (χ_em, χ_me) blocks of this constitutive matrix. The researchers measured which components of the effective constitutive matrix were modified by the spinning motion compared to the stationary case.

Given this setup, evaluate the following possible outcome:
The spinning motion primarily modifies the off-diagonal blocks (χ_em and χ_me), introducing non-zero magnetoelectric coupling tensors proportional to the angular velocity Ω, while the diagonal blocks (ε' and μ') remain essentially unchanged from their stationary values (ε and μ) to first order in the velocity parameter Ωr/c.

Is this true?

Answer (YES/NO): YES